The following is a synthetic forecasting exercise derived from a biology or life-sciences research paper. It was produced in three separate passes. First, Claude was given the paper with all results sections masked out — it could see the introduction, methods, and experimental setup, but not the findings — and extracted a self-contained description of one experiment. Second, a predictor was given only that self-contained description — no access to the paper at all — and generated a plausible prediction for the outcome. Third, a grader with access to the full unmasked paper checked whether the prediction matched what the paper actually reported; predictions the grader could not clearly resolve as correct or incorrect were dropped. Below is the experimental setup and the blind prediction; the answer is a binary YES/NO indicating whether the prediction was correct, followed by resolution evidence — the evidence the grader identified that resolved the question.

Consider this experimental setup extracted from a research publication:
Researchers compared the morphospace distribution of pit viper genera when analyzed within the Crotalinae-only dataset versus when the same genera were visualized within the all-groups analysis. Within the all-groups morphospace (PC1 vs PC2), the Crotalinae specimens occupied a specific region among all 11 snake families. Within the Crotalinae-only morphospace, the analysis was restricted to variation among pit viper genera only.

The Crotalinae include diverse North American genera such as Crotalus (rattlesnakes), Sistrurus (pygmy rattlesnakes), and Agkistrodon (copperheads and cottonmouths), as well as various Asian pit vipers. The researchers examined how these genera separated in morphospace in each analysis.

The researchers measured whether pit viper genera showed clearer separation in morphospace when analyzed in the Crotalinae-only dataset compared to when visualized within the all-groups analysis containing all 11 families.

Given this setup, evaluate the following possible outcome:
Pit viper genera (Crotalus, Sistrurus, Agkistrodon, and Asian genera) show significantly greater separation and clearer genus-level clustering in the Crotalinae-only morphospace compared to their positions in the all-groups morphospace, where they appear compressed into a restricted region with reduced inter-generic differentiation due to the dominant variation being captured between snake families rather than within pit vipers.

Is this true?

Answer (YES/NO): YES